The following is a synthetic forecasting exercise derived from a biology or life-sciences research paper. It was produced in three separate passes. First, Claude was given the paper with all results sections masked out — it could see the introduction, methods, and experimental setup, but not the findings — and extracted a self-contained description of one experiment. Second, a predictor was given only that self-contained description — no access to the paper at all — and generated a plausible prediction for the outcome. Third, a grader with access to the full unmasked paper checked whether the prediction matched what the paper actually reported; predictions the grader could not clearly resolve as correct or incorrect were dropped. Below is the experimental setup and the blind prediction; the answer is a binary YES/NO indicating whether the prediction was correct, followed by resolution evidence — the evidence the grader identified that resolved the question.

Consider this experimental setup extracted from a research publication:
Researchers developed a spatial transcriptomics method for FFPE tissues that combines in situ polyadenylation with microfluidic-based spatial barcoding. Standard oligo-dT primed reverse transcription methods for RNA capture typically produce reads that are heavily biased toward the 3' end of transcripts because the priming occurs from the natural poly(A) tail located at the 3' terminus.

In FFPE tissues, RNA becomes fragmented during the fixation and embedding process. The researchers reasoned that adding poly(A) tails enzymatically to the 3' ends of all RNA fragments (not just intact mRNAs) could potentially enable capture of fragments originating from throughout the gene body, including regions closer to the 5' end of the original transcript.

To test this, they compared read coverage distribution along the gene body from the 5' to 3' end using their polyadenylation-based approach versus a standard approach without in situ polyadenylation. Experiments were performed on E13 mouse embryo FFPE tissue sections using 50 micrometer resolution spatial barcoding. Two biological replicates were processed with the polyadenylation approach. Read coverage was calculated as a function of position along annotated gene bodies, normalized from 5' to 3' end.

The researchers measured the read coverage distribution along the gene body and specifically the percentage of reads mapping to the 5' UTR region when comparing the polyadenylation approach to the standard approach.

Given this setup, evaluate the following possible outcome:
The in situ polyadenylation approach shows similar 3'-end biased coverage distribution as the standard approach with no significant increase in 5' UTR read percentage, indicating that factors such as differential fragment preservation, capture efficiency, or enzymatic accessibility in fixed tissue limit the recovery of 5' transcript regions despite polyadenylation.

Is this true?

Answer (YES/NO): NO